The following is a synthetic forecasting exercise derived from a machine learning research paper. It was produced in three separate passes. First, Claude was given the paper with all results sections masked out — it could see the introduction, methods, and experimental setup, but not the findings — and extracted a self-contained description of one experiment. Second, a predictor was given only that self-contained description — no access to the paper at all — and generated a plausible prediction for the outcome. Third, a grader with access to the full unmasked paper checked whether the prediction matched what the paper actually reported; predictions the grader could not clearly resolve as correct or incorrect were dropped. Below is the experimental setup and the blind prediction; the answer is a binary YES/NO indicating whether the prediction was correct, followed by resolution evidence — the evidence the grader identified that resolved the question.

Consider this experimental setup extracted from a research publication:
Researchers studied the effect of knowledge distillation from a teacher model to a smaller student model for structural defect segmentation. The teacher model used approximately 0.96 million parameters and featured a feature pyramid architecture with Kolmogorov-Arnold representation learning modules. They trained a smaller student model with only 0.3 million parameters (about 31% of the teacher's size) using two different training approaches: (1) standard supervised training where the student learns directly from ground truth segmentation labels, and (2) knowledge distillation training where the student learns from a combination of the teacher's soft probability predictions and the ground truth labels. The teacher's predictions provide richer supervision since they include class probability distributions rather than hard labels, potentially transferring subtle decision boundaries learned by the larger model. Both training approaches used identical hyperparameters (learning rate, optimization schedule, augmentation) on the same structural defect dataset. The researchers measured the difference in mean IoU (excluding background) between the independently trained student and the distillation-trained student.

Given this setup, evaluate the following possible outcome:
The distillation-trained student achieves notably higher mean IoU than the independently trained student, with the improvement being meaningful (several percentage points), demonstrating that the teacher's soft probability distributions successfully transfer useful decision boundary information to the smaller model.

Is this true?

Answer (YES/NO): NO